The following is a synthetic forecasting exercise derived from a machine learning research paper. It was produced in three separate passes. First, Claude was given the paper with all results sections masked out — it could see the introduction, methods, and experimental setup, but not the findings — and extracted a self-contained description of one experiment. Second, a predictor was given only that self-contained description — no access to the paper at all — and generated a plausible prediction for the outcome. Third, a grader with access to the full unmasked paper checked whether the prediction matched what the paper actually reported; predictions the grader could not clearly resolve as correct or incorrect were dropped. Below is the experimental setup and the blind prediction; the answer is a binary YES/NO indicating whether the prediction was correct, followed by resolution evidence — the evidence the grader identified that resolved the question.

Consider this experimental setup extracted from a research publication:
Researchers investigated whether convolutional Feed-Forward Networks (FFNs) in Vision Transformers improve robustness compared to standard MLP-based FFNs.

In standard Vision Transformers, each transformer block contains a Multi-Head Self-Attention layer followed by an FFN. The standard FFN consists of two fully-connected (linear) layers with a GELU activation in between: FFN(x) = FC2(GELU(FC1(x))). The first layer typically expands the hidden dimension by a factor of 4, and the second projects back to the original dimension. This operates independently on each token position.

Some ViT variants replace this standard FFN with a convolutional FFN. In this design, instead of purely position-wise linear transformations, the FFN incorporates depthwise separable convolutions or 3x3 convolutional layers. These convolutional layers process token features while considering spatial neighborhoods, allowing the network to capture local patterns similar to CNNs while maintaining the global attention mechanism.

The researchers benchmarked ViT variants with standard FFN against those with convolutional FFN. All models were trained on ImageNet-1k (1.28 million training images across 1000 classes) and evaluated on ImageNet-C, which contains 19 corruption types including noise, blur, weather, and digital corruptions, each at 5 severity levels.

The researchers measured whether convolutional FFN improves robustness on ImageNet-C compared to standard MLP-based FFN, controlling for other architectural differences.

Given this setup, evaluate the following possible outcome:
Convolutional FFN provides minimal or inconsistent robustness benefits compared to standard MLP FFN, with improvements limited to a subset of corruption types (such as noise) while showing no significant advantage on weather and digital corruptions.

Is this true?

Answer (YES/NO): NO